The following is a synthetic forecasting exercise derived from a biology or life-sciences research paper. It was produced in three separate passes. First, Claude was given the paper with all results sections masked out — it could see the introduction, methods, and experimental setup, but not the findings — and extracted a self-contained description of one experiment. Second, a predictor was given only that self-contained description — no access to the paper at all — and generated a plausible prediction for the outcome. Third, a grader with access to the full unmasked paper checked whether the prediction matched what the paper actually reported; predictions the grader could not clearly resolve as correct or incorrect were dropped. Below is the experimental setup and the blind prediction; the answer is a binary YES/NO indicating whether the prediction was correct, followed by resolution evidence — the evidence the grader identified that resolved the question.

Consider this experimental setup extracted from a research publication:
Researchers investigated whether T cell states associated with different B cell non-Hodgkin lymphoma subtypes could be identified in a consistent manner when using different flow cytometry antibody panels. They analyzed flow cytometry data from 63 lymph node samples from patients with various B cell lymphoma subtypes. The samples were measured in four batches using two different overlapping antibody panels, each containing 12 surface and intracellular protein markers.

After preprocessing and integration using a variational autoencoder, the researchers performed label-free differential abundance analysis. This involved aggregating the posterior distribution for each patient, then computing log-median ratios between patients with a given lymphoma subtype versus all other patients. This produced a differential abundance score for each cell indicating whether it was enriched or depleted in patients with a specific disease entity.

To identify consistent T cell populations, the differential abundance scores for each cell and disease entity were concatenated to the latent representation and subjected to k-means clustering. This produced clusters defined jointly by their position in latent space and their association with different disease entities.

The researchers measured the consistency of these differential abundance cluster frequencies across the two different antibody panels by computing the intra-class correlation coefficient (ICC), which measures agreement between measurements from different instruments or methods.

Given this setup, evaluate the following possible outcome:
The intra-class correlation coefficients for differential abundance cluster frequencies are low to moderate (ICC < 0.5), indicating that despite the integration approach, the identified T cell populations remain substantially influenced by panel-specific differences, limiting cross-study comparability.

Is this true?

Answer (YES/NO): NO